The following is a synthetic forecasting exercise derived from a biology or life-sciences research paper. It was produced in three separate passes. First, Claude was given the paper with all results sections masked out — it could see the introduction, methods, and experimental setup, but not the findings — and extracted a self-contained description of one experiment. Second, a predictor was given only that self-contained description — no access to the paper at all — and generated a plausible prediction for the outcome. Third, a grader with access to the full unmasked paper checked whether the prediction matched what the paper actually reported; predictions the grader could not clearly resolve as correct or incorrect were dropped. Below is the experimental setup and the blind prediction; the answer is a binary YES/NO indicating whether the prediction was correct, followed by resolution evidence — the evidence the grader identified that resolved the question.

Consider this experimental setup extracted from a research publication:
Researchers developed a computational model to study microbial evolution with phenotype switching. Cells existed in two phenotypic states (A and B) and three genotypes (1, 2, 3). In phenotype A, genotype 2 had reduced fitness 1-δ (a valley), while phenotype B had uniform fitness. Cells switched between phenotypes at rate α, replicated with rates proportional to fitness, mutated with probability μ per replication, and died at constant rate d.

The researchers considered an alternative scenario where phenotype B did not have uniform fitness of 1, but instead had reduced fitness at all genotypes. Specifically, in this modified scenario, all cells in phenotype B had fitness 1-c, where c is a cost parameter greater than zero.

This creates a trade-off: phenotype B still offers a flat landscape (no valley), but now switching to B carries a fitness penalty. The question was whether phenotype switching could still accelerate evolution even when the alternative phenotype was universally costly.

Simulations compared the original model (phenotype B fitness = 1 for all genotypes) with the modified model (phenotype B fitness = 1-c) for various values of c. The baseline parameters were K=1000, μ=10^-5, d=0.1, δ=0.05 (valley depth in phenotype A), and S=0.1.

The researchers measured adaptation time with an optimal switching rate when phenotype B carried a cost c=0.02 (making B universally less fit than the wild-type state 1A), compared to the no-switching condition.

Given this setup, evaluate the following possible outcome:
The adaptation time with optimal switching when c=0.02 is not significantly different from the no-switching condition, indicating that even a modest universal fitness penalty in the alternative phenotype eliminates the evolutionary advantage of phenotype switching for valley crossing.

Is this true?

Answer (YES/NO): NO